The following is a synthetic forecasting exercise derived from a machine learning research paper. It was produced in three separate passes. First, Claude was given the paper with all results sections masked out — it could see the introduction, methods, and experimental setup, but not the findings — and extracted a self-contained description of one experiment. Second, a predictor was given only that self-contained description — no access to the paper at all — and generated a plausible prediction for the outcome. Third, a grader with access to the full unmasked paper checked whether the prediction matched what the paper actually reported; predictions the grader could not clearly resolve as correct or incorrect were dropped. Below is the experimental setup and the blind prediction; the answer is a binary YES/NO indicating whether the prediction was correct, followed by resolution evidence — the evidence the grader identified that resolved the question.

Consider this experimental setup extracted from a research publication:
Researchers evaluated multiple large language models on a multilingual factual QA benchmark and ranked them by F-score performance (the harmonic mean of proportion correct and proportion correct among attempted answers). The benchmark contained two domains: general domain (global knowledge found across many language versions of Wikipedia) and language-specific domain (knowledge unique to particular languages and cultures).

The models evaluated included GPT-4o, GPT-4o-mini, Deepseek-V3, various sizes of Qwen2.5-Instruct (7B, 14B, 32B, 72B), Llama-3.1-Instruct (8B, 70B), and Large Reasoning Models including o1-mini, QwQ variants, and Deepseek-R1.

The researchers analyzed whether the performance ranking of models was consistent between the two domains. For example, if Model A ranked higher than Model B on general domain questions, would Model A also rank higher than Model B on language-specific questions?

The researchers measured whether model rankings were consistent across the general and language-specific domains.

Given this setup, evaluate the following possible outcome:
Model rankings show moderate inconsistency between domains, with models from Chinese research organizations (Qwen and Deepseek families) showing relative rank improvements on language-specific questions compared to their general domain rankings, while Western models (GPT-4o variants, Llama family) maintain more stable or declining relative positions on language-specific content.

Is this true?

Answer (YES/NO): NO